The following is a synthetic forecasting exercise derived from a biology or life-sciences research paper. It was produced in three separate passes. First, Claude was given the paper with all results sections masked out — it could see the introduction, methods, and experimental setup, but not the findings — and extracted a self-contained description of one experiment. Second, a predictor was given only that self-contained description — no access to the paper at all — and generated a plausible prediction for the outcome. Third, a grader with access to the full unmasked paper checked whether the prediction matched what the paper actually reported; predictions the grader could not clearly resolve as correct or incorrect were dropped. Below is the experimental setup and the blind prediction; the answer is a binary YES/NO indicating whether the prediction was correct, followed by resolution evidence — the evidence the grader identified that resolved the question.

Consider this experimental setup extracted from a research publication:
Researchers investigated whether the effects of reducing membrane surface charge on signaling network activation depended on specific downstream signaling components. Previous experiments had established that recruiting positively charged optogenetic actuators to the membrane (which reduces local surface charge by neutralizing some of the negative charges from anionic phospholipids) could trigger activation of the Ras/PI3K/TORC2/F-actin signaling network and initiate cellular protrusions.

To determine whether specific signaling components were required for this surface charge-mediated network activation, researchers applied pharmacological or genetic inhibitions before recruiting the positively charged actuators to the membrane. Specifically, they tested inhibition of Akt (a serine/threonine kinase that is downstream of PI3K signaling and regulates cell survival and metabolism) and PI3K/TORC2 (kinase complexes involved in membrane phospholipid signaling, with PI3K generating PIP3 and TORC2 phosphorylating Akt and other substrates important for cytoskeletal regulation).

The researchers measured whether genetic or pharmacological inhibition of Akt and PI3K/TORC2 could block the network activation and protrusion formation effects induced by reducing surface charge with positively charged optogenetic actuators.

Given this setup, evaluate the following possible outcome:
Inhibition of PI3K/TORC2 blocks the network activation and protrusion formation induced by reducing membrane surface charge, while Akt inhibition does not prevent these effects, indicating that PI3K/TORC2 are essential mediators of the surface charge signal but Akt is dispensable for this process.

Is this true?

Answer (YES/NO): NO